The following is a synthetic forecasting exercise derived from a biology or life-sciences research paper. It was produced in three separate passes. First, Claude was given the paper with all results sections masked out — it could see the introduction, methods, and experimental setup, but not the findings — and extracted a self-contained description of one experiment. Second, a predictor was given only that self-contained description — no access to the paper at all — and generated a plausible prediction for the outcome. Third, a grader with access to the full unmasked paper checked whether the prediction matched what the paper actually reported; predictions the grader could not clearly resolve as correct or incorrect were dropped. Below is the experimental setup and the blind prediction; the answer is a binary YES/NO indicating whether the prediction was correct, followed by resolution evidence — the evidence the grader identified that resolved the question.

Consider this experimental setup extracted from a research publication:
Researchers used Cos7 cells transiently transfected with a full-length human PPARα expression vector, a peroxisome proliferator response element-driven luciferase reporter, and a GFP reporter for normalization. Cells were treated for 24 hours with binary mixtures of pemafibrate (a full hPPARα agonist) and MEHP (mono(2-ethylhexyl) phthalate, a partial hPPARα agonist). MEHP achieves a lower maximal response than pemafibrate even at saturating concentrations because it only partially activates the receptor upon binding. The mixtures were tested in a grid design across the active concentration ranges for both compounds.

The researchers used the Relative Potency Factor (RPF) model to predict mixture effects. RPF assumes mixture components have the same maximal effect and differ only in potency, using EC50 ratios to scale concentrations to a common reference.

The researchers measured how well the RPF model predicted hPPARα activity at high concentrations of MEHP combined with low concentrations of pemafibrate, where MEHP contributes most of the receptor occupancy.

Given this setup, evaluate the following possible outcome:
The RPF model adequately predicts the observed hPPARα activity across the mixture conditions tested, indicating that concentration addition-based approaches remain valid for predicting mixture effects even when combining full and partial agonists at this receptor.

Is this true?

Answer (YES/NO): NO